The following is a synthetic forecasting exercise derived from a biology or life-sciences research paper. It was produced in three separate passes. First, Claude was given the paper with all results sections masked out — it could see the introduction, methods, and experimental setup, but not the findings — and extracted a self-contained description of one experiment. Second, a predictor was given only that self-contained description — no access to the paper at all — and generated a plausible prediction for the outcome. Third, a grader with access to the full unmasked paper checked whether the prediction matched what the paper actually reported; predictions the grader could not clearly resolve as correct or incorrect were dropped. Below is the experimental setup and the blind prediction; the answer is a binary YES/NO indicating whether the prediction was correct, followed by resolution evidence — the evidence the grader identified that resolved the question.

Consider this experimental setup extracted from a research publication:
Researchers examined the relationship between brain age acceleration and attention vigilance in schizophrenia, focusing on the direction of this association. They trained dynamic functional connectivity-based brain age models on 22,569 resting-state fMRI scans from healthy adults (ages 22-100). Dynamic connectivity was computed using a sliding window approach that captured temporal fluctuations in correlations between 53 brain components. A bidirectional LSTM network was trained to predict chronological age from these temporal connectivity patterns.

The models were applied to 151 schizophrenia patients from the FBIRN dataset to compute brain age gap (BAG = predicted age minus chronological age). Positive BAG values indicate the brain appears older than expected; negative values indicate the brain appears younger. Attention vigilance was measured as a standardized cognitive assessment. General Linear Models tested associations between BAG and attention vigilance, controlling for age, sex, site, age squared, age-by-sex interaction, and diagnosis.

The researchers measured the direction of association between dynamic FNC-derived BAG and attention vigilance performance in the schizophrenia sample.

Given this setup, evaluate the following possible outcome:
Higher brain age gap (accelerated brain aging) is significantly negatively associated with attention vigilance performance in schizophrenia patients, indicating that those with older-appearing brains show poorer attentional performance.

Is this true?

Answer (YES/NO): YES